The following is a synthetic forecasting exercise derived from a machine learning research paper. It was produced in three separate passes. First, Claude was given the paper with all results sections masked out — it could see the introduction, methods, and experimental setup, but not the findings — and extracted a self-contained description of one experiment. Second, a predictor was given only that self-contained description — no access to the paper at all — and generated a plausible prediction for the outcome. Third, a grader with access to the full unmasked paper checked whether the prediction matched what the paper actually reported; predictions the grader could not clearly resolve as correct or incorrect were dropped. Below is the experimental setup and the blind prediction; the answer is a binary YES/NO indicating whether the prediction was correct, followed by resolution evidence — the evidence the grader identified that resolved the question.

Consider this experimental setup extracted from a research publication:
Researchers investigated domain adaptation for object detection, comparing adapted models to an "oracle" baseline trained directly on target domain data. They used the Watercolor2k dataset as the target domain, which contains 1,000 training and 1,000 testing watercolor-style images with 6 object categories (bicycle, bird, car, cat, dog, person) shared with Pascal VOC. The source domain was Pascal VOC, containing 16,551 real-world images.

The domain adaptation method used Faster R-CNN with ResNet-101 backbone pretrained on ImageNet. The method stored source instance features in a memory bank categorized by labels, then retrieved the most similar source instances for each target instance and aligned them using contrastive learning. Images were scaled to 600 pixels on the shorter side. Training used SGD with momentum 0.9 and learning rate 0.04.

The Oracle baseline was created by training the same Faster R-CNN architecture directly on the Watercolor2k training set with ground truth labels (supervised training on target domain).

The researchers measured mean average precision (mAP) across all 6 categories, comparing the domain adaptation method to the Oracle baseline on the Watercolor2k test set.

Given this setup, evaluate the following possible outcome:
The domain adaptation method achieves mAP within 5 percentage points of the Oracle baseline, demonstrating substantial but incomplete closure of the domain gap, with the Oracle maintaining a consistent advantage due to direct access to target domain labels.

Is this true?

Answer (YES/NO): NO